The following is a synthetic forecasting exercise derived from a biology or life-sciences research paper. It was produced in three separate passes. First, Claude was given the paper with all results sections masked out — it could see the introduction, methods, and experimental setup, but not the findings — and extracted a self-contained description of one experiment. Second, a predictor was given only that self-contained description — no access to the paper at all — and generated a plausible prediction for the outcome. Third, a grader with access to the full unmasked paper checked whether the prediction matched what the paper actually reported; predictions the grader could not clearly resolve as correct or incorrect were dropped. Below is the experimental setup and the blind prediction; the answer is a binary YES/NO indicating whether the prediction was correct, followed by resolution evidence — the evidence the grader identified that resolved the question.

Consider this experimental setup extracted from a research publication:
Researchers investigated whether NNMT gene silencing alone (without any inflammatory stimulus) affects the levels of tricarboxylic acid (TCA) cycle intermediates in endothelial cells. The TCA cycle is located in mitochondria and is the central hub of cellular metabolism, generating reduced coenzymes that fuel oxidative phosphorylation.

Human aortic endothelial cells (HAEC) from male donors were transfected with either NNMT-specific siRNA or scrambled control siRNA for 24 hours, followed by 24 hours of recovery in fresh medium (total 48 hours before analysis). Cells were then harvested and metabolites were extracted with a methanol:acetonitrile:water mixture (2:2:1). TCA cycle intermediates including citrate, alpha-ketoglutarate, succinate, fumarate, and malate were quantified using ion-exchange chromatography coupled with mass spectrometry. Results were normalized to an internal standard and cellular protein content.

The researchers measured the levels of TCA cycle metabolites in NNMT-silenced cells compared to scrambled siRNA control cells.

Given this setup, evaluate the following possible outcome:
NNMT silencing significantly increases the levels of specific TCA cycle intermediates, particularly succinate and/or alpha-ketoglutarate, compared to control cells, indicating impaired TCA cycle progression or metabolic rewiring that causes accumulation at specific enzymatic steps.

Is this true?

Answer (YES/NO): NO